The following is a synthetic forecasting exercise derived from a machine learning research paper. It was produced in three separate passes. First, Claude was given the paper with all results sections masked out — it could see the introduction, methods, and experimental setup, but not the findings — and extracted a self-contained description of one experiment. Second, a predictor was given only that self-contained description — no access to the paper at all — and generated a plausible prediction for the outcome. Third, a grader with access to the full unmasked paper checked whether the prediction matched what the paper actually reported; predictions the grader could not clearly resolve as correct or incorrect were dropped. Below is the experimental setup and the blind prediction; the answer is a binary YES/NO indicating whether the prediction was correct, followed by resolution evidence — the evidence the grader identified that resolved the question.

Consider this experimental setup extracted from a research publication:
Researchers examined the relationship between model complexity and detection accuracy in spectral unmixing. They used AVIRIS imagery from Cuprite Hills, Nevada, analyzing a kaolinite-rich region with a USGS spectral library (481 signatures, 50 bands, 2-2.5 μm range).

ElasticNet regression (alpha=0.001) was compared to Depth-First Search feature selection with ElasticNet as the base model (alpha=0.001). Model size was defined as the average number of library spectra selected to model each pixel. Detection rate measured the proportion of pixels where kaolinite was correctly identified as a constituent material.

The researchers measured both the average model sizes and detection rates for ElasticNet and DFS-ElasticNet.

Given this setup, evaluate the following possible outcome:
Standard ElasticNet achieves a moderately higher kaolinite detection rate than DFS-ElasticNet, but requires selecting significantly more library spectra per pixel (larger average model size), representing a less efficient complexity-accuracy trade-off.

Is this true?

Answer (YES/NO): NO